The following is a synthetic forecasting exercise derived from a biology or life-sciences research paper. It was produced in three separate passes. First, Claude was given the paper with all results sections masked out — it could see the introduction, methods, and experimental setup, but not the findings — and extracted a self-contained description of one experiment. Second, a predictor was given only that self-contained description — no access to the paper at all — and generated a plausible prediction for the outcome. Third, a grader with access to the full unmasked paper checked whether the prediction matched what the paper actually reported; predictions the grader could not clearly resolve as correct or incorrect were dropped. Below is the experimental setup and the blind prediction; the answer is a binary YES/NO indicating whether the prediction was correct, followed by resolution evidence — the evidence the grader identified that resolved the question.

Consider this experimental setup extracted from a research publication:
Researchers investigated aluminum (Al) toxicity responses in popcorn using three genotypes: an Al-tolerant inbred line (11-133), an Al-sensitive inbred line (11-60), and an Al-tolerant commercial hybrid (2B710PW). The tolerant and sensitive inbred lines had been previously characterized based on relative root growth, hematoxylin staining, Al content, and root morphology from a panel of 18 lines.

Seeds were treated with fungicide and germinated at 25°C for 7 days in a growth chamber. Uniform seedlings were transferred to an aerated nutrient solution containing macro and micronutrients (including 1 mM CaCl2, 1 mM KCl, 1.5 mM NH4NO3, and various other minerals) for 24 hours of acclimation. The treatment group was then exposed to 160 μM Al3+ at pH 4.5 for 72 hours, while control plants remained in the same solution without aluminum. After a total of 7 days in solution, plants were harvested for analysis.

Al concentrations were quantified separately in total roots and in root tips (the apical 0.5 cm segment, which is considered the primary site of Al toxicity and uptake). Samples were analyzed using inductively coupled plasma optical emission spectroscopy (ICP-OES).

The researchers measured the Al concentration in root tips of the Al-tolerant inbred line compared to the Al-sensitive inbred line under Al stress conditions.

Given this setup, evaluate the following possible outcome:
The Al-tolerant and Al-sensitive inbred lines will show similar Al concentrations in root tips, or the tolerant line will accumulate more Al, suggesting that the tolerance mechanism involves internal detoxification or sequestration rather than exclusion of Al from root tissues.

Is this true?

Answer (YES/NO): NO